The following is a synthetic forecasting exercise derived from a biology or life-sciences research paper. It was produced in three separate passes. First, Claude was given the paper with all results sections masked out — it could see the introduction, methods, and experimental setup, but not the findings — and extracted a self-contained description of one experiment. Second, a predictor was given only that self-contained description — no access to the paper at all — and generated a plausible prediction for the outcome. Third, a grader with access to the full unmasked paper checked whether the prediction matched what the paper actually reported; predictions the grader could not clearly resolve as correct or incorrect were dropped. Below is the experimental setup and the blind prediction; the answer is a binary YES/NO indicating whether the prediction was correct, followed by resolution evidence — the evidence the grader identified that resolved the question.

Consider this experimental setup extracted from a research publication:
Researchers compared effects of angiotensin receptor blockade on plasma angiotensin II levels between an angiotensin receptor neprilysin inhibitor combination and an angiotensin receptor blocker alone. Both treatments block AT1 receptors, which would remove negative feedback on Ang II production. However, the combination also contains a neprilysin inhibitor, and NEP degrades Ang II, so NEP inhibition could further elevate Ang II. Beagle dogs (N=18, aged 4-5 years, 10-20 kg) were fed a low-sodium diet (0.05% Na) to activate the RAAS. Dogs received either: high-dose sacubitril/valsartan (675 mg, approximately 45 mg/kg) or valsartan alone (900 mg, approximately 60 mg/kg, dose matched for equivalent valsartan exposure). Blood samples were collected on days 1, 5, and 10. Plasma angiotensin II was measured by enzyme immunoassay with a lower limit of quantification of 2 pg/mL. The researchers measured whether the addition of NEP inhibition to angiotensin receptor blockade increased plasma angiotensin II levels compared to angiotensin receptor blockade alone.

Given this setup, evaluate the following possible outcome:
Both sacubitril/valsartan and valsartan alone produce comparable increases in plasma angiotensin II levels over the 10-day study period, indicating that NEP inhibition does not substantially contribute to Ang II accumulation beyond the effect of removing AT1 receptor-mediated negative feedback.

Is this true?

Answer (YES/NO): NO